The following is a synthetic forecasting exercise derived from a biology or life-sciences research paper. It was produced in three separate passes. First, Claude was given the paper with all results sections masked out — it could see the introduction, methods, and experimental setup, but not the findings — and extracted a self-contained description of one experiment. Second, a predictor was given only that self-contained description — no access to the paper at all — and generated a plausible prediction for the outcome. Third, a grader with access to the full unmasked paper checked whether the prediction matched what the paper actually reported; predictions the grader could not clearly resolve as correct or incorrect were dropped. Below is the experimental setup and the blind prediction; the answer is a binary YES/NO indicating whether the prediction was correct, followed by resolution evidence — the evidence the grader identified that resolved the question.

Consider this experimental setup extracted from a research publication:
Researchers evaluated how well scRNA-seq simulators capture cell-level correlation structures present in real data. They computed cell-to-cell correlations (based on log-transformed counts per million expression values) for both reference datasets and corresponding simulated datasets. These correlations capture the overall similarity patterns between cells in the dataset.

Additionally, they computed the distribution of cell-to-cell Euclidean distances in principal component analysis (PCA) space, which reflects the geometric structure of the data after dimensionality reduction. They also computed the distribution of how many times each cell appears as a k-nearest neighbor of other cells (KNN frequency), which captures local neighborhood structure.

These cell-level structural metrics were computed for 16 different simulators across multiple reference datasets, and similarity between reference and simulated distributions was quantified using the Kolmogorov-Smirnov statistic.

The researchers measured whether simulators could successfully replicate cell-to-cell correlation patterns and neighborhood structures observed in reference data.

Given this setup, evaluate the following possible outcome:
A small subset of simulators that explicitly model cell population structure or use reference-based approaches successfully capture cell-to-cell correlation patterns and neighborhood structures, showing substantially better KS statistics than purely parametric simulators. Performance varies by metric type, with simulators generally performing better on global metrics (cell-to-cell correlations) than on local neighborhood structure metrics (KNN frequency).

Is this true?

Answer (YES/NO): NO